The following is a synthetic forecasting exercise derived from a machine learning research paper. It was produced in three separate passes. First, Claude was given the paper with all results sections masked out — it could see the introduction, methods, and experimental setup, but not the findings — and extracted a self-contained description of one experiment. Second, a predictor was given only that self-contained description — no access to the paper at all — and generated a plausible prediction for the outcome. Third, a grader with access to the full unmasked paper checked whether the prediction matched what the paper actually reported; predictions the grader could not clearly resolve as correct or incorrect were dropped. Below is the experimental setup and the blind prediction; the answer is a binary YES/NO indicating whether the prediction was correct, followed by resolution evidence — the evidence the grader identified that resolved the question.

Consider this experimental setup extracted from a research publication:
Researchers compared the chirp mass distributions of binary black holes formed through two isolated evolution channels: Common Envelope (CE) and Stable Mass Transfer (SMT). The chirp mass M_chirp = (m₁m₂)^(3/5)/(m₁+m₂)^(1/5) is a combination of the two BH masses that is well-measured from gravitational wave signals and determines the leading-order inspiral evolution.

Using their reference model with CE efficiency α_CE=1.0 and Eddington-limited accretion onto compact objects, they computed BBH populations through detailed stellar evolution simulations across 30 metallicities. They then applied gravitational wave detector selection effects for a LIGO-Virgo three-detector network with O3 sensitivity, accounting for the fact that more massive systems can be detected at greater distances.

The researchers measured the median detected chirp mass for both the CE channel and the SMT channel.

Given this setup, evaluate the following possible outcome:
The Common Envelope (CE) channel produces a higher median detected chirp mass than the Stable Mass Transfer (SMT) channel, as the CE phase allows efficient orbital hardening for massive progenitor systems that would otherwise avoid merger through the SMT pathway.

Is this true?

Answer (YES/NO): NO